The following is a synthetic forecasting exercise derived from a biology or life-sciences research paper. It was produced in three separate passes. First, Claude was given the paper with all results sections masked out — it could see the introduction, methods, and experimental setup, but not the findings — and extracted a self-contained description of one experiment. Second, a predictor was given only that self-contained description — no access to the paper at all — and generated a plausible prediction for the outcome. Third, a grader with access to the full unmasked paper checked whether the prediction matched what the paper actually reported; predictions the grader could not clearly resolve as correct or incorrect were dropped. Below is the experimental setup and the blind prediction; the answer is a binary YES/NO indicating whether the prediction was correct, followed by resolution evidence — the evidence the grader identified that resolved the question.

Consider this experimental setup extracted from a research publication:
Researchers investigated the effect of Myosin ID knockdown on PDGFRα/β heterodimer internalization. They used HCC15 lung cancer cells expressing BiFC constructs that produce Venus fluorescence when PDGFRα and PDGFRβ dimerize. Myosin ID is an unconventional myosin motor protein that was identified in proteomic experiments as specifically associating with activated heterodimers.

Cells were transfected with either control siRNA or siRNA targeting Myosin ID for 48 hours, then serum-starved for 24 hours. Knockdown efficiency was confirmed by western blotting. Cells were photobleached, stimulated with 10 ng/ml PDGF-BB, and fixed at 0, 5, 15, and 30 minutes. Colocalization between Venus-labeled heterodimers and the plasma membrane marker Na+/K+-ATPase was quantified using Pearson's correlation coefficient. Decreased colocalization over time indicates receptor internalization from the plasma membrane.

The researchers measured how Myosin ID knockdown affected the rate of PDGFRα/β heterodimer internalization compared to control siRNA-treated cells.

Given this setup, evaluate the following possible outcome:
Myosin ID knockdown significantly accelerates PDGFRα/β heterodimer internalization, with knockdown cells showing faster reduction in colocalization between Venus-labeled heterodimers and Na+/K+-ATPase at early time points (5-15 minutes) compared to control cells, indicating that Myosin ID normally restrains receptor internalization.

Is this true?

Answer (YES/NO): NO